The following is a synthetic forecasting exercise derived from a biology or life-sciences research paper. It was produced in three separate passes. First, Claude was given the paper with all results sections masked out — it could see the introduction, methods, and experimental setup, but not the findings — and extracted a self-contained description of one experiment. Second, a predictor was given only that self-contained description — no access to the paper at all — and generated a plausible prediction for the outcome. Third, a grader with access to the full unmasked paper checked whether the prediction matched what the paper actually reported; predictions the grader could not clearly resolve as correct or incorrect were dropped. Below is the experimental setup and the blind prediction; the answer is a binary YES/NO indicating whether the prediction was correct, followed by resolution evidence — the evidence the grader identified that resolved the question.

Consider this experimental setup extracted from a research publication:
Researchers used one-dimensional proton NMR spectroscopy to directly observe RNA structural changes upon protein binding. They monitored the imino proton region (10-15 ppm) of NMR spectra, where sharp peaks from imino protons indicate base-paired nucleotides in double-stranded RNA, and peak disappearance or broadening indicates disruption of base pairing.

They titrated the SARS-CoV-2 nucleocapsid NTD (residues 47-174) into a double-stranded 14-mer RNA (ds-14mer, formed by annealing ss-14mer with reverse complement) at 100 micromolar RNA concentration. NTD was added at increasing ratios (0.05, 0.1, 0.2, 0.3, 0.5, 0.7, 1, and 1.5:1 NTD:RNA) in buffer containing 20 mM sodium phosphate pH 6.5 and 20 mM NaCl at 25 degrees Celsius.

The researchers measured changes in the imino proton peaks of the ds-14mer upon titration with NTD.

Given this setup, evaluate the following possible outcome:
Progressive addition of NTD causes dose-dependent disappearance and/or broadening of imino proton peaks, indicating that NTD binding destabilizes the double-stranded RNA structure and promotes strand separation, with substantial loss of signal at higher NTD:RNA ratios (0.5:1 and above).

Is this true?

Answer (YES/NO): NO